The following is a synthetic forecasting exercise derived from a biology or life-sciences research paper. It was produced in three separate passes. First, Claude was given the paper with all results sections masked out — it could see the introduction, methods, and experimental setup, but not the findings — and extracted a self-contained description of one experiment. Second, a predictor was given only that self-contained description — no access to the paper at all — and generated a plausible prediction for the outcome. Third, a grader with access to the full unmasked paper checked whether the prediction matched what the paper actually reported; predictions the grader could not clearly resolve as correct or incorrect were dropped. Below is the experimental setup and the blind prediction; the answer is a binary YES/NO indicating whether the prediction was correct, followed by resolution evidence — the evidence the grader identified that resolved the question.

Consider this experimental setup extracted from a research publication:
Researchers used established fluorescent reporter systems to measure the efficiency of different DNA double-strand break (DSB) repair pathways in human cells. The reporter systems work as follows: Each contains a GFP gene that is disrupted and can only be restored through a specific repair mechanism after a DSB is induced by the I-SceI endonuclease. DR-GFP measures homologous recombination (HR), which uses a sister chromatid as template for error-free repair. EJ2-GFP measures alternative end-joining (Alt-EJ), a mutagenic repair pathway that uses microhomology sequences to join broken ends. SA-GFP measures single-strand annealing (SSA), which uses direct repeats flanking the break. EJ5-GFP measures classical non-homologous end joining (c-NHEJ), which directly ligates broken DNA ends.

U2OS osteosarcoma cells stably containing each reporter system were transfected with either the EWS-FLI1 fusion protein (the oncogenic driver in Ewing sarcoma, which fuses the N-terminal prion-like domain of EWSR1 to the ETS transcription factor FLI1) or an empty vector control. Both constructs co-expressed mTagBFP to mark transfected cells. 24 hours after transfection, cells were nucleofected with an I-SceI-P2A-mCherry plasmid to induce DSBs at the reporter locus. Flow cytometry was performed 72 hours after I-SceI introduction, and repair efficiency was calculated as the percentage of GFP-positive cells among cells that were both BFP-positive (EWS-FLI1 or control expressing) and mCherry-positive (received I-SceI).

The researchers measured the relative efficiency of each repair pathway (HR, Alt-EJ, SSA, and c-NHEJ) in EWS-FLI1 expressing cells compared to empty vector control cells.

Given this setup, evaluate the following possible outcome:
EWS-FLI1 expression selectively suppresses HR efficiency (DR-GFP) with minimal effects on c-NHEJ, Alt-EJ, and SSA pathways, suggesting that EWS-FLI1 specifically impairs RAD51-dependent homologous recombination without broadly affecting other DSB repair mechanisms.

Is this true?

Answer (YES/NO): NO